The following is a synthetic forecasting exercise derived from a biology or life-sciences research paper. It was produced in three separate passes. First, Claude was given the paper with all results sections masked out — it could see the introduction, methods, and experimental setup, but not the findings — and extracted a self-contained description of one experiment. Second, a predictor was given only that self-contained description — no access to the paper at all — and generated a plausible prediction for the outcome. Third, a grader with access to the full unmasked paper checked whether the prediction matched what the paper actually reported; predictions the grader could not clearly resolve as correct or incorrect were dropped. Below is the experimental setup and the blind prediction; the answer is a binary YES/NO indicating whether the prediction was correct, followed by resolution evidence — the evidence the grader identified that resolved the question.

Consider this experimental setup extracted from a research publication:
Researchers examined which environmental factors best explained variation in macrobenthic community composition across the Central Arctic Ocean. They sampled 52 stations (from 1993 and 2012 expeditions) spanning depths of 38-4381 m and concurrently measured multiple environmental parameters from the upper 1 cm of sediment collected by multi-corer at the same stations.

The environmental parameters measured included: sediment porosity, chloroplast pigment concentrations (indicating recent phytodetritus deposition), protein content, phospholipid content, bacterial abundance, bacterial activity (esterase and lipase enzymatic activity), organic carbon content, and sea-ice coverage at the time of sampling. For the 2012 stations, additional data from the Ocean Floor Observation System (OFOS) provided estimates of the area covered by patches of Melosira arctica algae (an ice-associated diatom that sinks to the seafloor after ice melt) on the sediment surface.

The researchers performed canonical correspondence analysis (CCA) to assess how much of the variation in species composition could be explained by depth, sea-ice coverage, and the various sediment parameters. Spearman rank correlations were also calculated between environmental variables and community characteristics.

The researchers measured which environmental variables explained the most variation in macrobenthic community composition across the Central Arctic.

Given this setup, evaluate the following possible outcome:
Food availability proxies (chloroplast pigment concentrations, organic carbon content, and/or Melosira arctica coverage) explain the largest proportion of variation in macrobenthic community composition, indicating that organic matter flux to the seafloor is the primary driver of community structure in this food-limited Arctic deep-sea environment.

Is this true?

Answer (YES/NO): YES